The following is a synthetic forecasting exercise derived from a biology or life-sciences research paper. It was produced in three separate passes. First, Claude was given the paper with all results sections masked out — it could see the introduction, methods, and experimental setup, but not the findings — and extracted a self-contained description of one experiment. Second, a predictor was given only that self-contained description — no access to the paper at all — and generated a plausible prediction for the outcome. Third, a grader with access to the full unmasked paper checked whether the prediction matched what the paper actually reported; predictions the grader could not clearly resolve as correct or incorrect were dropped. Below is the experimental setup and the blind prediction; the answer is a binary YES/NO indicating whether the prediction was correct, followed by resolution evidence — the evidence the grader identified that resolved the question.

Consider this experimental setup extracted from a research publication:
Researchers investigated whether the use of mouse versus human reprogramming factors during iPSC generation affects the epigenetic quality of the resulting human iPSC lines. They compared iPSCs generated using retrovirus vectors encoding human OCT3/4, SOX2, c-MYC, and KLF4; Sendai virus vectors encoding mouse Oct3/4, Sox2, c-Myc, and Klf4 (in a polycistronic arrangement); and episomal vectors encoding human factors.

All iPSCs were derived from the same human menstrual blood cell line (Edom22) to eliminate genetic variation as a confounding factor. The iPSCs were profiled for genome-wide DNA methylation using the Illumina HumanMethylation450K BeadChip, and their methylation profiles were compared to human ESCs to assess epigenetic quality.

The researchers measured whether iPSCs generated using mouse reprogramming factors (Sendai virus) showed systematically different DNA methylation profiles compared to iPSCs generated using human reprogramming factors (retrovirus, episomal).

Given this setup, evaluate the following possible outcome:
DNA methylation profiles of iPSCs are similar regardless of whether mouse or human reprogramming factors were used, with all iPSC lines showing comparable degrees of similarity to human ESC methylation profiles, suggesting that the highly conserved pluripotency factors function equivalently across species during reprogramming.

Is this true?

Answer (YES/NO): NO